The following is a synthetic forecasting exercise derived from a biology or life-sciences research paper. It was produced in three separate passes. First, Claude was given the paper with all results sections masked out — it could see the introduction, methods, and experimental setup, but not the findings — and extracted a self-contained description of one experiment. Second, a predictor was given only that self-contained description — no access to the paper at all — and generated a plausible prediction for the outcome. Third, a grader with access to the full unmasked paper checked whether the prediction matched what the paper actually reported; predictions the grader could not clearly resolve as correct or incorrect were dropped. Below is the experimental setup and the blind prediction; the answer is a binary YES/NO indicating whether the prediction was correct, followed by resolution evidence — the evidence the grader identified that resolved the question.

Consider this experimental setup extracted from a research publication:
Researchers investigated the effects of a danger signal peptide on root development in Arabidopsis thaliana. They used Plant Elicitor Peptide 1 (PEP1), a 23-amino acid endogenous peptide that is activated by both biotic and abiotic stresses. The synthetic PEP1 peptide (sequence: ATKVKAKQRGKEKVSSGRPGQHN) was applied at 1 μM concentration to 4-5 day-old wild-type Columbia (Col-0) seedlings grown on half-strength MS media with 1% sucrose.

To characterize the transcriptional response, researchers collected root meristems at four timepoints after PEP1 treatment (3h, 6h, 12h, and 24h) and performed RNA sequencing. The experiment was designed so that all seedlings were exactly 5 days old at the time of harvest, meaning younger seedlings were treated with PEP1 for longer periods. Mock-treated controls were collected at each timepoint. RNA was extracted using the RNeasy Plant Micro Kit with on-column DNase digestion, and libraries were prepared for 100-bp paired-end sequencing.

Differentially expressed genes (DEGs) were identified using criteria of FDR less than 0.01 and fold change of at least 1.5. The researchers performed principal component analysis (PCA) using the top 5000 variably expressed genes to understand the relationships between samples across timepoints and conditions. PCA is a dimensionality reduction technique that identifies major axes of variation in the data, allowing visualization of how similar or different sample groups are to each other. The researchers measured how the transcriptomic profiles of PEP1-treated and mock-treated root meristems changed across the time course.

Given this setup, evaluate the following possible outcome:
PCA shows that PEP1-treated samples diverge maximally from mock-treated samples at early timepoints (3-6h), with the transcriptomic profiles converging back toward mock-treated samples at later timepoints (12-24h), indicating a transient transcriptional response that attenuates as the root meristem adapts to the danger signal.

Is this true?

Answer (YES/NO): NO